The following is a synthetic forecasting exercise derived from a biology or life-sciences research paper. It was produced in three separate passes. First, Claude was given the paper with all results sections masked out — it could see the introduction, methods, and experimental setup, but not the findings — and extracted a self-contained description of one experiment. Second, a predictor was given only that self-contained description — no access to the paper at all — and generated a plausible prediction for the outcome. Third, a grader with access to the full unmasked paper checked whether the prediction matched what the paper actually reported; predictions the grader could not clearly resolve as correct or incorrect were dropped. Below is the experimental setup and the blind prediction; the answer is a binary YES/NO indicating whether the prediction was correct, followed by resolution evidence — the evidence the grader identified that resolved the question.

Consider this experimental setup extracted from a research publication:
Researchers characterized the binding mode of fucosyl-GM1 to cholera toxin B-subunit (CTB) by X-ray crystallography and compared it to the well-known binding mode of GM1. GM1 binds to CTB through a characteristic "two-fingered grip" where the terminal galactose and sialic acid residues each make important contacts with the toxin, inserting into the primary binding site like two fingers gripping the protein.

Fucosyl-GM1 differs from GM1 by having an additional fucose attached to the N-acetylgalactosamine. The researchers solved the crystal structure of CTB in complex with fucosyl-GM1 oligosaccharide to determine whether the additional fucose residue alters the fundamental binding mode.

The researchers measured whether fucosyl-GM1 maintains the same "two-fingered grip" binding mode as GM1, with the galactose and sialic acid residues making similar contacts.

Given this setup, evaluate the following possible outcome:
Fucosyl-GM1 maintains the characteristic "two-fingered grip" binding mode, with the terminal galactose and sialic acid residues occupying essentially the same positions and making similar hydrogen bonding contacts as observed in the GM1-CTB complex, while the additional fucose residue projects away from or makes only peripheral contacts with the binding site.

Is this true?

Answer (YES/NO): YES